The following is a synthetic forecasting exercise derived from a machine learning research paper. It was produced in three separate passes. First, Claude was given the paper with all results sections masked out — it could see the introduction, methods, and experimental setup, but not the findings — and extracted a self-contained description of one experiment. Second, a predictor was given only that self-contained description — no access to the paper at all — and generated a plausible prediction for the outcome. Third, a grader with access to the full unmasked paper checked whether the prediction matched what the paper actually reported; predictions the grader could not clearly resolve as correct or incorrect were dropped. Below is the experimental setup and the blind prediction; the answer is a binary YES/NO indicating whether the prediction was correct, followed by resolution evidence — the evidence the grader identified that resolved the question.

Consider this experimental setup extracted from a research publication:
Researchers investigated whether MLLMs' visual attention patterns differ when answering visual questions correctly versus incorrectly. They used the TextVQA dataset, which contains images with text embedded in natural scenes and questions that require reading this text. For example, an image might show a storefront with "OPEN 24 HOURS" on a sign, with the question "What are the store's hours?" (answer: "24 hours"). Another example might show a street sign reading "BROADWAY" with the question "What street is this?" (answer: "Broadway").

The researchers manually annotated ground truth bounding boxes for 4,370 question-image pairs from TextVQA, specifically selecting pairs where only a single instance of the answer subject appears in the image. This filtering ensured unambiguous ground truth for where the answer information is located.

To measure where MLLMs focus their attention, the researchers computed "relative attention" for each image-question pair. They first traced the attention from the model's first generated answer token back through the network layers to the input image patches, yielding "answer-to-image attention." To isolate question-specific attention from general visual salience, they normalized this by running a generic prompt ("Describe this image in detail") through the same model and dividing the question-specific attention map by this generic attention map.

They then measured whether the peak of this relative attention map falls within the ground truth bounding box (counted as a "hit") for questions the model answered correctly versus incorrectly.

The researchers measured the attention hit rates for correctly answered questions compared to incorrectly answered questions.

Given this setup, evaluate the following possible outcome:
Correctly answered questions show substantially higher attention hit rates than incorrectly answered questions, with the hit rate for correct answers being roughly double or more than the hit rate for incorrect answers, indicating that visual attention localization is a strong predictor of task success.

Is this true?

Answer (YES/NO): NO